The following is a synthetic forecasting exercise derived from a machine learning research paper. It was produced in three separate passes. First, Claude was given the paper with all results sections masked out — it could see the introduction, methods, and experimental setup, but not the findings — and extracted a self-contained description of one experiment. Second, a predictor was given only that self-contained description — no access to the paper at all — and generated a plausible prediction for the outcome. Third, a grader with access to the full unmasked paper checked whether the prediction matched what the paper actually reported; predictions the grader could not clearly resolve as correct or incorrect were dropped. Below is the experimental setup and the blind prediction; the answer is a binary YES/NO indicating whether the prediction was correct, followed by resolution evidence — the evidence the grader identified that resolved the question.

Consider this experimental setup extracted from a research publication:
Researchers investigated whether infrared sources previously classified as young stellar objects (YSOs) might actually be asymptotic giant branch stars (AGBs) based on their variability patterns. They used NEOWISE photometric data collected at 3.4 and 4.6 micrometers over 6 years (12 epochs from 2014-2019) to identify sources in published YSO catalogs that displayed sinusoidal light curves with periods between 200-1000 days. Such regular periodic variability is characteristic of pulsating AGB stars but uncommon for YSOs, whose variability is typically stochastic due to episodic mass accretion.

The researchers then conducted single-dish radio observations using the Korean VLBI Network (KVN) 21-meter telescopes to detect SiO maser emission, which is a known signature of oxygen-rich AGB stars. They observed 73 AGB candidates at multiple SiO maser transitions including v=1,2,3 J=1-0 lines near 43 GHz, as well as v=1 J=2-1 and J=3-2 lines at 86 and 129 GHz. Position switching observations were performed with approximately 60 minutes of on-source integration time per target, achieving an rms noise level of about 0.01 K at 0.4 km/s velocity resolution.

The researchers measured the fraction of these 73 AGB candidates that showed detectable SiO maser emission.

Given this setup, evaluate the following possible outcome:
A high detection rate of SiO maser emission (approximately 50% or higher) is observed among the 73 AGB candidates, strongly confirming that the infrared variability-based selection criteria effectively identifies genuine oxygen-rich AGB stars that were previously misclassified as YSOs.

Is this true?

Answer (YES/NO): NO